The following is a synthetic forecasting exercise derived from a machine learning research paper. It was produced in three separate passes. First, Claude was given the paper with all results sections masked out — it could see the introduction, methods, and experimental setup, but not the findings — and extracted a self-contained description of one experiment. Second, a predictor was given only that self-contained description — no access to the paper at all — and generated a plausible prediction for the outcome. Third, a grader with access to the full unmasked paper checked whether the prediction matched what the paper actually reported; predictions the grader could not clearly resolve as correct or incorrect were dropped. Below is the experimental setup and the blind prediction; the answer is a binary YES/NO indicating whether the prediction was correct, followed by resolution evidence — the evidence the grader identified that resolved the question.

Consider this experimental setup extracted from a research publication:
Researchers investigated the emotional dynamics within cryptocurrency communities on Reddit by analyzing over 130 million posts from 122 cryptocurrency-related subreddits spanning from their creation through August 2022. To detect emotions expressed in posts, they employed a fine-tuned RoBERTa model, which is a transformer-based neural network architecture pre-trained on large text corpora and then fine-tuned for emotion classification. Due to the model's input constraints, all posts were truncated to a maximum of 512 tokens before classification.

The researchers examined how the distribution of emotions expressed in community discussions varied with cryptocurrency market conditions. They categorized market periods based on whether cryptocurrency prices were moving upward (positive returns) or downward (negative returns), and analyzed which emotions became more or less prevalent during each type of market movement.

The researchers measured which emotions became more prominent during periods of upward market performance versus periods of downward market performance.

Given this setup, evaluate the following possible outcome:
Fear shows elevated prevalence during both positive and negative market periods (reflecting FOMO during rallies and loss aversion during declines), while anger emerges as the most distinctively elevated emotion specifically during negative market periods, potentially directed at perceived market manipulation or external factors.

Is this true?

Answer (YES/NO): NO